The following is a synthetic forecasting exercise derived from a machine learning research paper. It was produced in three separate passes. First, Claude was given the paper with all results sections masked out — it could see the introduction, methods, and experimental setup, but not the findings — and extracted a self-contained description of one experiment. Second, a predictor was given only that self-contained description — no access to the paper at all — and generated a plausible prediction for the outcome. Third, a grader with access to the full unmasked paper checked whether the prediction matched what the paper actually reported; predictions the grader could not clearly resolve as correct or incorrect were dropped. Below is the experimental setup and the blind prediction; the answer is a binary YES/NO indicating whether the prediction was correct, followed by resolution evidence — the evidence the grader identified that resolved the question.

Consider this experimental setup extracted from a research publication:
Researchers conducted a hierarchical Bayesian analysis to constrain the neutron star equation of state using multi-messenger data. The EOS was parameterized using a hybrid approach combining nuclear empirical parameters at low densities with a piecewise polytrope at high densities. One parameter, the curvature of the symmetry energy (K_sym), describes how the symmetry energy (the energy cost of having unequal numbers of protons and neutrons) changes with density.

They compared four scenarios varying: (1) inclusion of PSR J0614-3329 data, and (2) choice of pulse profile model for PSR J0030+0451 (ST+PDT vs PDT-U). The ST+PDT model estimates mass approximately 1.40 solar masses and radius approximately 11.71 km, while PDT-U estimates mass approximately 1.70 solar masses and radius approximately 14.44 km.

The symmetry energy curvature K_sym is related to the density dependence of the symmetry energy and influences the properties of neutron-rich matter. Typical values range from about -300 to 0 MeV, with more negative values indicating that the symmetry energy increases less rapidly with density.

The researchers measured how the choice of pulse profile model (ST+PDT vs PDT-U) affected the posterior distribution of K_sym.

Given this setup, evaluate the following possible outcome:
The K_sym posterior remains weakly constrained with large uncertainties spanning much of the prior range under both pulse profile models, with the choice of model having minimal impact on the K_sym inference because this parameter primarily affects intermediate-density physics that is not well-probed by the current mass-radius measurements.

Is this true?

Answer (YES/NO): NO